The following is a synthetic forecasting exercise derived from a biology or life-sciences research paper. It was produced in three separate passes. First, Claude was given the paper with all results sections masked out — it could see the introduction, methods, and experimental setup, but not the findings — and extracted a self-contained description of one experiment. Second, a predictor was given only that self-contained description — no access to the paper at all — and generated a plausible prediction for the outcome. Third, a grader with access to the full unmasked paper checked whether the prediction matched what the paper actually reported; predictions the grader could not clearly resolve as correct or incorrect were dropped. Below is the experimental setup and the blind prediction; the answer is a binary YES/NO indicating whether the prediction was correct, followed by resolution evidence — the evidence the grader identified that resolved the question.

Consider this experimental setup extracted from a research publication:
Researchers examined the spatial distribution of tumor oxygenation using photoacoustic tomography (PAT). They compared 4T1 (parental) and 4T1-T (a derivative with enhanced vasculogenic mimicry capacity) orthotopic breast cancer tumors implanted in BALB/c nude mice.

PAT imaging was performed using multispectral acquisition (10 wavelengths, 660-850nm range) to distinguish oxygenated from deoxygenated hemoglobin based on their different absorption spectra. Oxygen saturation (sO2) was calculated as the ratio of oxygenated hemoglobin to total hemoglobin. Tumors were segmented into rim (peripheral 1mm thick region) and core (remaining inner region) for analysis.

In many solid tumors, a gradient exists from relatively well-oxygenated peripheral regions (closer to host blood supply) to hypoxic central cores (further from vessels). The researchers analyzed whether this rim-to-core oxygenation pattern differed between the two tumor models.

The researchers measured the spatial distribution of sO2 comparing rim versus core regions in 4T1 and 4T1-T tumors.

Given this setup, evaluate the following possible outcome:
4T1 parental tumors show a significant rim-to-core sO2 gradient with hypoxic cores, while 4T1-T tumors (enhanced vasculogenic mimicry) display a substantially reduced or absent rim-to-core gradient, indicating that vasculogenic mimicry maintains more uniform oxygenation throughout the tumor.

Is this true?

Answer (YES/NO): NO